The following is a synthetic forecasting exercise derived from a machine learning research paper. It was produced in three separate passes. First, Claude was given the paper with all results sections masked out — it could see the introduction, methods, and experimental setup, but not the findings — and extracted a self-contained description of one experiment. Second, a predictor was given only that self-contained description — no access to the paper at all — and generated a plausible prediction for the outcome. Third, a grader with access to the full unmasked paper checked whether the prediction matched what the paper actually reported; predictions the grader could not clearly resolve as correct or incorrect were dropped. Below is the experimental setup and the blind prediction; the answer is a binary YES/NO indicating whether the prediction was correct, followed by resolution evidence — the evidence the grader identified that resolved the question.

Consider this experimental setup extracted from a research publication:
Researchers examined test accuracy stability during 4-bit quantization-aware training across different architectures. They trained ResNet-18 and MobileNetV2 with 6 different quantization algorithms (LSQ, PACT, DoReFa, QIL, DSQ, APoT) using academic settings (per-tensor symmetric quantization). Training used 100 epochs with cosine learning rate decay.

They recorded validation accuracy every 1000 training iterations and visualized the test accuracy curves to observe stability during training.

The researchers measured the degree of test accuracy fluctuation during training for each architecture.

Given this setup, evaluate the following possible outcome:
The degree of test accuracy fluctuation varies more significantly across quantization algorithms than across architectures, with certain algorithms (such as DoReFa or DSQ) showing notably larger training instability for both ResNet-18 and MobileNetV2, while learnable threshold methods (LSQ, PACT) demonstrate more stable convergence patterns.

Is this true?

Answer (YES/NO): NO